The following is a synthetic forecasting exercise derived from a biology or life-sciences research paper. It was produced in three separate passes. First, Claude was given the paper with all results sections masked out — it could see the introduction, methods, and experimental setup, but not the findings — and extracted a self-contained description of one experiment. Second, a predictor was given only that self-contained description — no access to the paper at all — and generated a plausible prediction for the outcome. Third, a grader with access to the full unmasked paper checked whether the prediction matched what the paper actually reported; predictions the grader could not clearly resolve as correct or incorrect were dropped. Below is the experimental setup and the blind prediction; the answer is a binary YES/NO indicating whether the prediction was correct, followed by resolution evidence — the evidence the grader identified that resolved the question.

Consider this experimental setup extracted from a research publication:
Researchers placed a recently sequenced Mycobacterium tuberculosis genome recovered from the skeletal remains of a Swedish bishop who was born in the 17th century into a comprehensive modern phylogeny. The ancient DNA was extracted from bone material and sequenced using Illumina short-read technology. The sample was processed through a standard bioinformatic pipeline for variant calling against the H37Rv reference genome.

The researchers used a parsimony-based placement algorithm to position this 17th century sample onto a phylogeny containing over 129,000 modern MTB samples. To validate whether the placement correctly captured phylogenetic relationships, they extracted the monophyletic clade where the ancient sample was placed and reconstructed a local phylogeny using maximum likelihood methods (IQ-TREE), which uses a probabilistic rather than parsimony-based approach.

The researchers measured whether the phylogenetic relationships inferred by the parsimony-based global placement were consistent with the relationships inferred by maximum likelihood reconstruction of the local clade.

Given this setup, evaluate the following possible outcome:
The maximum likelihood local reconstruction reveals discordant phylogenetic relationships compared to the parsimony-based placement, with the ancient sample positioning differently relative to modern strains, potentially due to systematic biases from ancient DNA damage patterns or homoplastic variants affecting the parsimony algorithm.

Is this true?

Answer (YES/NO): NO